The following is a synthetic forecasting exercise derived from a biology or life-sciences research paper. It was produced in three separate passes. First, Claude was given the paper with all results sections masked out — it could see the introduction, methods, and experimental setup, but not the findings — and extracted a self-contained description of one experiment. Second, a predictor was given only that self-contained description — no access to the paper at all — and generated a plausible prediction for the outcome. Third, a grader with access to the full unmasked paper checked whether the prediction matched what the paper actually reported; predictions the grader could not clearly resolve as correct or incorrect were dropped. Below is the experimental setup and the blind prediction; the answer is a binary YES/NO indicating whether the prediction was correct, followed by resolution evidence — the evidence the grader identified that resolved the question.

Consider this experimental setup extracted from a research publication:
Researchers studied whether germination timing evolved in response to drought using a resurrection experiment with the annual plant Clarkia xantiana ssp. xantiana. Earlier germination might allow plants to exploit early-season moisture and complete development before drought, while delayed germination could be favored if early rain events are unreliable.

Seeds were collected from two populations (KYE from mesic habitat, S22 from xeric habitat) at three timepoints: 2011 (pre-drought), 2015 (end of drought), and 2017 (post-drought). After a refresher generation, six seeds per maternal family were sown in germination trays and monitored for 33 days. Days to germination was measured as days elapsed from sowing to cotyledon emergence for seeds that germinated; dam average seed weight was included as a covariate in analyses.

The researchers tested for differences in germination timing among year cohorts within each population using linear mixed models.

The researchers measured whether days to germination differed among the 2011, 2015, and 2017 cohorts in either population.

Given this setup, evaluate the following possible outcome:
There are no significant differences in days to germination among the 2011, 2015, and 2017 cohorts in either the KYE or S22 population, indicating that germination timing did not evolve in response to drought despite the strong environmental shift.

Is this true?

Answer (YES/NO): YES